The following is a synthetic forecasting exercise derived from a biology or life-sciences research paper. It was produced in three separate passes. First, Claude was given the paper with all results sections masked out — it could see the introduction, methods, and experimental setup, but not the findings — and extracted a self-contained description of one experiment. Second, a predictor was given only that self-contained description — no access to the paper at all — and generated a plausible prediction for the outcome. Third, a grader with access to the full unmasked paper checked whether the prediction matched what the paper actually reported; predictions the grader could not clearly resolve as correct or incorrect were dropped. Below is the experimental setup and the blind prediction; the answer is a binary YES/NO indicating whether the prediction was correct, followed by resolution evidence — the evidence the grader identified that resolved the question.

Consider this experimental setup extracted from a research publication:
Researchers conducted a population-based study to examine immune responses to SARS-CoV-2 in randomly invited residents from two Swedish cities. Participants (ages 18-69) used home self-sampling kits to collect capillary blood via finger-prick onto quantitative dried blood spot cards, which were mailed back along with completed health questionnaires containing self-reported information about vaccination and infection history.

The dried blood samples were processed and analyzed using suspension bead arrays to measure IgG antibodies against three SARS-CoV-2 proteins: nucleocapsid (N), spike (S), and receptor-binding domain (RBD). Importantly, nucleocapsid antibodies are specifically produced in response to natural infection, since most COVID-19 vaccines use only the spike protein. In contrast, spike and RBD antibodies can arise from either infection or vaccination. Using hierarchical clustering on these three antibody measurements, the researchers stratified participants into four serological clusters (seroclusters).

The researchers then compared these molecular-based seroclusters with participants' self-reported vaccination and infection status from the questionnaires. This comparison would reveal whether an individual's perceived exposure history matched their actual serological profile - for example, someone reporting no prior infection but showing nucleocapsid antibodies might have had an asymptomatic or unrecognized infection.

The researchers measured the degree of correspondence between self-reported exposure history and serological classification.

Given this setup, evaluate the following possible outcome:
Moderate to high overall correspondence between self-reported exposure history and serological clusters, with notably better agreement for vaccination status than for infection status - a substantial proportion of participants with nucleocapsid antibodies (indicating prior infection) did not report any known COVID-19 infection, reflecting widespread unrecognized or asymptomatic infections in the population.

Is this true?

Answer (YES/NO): NO